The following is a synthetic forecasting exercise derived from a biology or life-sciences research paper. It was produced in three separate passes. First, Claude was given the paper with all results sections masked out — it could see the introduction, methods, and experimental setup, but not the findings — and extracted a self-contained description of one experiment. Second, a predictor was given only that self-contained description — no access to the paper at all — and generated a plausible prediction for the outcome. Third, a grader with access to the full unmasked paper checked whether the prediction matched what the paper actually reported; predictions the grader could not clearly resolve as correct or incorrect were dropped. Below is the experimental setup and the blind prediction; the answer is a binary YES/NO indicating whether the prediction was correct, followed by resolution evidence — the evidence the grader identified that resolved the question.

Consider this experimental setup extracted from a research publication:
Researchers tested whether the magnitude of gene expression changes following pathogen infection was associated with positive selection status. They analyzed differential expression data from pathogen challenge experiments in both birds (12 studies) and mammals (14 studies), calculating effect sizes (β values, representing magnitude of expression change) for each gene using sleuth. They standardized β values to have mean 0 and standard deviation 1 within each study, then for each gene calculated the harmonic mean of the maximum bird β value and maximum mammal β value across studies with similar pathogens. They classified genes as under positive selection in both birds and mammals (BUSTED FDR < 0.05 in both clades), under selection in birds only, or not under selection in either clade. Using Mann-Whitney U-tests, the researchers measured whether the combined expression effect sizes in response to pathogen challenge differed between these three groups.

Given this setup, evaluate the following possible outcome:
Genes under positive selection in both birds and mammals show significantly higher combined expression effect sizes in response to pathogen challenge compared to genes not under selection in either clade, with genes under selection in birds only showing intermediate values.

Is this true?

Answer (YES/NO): YES